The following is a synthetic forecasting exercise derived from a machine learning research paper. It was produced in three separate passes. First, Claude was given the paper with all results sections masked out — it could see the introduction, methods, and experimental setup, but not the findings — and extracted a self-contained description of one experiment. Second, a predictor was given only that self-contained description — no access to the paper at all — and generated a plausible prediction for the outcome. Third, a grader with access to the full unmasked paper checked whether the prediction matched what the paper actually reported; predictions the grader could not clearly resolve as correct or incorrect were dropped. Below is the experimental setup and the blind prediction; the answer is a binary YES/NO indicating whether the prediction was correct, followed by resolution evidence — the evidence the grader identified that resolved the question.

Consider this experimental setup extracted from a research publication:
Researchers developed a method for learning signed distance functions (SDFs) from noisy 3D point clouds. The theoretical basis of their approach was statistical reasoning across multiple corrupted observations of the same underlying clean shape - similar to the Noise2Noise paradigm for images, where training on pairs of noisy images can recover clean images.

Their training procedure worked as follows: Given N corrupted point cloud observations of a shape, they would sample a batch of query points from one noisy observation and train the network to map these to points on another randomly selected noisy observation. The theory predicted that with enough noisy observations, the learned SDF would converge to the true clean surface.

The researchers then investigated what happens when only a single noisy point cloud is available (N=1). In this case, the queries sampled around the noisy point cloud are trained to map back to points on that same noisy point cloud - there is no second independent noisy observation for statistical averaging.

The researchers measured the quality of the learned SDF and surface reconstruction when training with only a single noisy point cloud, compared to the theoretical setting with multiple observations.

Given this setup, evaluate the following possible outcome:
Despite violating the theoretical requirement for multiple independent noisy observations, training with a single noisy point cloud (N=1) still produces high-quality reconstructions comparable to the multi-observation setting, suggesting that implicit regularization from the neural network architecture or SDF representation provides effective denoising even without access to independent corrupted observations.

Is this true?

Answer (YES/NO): YES